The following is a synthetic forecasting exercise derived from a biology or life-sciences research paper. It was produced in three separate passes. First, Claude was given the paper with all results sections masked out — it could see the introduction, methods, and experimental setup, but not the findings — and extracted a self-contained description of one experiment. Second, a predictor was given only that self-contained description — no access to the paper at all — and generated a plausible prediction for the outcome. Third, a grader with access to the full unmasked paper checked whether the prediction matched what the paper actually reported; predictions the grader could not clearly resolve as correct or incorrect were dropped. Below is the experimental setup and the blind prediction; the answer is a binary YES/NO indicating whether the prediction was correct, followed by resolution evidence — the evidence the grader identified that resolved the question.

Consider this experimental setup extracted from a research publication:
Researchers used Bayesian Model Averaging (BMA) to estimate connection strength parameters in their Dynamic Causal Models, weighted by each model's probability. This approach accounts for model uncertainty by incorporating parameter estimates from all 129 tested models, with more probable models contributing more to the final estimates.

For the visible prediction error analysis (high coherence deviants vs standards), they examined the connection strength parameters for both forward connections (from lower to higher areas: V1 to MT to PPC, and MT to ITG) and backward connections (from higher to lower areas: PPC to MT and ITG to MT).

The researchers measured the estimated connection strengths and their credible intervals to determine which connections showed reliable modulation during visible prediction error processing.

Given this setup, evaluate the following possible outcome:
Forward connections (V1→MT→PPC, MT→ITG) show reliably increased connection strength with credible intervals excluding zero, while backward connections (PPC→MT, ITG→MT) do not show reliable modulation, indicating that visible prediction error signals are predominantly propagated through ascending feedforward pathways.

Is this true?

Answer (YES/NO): NO